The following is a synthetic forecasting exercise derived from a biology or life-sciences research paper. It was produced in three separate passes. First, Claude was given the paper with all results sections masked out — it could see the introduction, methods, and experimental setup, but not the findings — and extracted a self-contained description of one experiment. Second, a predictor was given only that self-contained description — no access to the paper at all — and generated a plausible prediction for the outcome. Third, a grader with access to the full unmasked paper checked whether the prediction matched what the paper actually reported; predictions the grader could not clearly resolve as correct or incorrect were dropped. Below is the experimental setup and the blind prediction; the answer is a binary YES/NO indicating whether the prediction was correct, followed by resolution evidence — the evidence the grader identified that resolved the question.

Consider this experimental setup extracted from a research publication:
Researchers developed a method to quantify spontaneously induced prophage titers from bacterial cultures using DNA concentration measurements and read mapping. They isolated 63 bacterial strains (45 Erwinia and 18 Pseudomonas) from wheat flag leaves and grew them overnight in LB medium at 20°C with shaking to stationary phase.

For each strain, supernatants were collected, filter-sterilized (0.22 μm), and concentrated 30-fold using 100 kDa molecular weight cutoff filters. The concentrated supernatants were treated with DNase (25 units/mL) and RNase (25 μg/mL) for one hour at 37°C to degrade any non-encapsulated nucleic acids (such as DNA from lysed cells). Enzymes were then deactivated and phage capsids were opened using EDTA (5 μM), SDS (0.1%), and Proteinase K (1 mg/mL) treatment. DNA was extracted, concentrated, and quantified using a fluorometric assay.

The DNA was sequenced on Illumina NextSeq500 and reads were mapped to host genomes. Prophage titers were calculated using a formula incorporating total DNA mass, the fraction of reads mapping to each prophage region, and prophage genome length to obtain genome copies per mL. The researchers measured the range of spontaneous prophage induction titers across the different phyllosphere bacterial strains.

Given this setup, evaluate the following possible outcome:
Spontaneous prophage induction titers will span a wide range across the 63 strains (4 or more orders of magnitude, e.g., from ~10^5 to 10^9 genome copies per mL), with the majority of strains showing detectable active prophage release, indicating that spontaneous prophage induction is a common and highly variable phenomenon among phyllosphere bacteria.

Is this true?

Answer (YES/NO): YES